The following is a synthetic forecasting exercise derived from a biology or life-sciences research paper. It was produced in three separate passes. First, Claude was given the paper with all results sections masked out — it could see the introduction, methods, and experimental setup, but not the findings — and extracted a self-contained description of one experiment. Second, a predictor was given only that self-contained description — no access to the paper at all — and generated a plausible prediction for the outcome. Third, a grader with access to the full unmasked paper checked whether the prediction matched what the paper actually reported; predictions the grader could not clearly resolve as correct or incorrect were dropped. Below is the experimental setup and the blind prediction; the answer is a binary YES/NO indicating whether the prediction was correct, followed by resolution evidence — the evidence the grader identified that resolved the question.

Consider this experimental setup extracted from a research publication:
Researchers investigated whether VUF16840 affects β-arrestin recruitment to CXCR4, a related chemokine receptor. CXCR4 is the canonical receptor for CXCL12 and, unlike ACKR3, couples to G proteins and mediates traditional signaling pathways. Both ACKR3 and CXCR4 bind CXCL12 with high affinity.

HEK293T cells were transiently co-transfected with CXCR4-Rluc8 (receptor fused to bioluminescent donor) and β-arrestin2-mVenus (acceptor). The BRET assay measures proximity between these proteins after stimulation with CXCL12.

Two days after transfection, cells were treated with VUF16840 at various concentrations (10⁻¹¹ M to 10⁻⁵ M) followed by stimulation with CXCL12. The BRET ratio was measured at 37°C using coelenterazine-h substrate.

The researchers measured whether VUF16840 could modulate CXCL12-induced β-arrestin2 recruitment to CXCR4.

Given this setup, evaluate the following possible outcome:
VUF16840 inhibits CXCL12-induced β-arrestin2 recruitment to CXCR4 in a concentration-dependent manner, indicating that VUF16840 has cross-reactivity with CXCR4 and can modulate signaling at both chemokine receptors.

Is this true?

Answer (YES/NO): NO